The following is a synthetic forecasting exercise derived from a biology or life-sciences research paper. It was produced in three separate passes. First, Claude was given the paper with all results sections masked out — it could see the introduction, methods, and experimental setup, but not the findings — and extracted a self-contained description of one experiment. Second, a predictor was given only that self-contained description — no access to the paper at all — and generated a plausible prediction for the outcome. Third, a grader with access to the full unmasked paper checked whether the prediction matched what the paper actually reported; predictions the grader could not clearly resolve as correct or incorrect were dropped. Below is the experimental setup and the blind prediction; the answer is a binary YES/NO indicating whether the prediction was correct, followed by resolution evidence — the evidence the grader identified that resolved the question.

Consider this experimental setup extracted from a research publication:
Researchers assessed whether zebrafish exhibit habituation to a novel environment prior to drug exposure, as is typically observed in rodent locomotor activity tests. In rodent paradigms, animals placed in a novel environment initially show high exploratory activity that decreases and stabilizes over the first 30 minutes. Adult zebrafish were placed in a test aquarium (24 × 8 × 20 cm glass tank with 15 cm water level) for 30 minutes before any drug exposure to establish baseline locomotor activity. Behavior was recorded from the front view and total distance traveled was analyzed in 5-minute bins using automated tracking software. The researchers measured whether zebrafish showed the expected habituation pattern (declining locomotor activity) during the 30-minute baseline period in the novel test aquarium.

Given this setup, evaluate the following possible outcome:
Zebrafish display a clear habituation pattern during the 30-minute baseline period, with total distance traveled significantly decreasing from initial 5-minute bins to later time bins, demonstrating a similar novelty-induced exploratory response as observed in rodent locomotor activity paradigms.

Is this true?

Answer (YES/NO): NO